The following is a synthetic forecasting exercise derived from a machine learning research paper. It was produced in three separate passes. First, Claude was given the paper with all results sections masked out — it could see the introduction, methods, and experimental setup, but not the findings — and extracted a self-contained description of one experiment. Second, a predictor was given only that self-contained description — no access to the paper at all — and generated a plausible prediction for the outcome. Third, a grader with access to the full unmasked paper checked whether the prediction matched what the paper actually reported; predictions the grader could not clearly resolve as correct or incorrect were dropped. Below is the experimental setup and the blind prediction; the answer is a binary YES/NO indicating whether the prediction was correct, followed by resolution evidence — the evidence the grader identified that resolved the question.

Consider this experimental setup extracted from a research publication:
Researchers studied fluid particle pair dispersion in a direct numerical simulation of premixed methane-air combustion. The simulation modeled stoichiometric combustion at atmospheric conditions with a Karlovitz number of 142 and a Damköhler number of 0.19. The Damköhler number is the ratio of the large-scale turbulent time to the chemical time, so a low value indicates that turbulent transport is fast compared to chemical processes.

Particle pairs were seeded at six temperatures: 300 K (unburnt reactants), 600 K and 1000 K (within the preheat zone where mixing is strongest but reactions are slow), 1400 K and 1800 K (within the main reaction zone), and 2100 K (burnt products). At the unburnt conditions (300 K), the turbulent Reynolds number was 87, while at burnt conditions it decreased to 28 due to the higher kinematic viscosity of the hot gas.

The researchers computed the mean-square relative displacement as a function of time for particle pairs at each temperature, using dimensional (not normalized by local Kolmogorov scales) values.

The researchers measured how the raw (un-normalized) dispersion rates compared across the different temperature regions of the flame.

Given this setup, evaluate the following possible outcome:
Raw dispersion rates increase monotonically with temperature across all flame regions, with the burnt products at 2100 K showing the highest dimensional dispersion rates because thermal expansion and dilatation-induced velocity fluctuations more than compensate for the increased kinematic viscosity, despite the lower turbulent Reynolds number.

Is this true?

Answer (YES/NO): NO